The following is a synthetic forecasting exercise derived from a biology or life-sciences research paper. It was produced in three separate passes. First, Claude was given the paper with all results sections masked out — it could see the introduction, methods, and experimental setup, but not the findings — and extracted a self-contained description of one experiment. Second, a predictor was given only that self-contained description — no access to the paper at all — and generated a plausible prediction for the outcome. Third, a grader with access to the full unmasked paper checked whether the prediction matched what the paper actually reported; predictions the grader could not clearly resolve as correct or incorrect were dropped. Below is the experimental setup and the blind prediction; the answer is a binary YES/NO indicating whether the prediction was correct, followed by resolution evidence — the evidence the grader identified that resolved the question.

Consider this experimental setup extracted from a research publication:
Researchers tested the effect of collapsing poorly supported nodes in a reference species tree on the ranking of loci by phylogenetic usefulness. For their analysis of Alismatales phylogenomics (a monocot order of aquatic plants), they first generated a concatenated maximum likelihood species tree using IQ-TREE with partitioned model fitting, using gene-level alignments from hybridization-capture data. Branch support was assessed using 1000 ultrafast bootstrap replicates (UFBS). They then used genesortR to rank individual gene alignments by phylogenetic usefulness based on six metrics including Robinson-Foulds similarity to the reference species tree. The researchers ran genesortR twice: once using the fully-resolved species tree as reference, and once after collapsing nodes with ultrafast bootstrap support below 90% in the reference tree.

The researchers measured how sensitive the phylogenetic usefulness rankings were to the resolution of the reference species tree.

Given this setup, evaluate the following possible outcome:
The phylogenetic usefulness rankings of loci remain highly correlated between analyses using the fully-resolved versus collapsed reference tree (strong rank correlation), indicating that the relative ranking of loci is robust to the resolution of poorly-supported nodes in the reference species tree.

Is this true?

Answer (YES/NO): YES